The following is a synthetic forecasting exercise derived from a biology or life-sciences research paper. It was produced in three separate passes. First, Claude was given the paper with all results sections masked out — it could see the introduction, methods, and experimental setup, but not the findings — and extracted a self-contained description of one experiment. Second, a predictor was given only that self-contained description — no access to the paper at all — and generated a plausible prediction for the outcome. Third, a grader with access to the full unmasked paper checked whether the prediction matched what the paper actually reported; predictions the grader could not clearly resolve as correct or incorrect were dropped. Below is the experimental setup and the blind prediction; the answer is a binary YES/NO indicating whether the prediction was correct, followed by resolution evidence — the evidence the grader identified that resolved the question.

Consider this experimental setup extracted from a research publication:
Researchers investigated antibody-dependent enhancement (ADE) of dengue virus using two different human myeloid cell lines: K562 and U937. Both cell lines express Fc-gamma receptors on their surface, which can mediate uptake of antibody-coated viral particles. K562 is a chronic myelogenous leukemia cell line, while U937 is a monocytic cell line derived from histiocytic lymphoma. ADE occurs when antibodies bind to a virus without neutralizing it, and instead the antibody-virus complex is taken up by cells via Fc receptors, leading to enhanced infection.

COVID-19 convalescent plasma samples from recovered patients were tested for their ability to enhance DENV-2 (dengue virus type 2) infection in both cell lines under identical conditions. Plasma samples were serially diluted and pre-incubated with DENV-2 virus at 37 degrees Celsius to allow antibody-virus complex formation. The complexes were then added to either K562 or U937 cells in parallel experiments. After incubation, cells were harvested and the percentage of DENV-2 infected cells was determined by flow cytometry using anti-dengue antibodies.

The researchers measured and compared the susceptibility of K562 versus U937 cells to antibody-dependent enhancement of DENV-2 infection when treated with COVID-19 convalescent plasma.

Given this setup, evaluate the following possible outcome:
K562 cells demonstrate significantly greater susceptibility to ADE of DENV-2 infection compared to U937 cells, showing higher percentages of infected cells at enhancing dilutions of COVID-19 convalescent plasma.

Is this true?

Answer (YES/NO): NO